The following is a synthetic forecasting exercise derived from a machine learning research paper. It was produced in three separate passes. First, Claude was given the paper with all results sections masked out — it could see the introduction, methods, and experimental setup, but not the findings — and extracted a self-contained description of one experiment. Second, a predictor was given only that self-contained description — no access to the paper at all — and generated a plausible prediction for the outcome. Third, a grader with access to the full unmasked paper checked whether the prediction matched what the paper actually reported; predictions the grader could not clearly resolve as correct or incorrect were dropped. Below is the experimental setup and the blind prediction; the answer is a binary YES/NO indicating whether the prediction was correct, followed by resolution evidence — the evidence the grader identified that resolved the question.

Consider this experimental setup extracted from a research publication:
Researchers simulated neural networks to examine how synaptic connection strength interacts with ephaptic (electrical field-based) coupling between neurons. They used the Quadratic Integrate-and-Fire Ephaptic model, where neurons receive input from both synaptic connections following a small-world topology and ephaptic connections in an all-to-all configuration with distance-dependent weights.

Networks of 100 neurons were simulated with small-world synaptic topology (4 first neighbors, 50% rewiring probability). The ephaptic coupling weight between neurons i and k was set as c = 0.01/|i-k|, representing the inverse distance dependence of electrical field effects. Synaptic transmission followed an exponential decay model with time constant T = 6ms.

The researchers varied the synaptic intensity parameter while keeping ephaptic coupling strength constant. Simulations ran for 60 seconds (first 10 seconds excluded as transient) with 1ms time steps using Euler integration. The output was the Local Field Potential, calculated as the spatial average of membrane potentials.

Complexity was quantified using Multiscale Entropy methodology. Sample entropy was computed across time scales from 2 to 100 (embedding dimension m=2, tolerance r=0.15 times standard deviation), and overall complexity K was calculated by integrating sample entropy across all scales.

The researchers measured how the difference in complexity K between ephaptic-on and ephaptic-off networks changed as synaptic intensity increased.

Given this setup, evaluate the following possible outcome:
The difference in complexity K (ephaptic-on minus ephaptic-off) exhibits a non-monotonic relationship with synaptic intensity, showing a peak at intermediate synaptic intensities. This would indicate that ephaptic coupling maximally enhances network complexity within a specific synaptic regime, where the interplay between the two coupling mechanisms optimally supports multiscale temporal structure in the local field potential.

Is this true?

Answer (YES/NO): NO